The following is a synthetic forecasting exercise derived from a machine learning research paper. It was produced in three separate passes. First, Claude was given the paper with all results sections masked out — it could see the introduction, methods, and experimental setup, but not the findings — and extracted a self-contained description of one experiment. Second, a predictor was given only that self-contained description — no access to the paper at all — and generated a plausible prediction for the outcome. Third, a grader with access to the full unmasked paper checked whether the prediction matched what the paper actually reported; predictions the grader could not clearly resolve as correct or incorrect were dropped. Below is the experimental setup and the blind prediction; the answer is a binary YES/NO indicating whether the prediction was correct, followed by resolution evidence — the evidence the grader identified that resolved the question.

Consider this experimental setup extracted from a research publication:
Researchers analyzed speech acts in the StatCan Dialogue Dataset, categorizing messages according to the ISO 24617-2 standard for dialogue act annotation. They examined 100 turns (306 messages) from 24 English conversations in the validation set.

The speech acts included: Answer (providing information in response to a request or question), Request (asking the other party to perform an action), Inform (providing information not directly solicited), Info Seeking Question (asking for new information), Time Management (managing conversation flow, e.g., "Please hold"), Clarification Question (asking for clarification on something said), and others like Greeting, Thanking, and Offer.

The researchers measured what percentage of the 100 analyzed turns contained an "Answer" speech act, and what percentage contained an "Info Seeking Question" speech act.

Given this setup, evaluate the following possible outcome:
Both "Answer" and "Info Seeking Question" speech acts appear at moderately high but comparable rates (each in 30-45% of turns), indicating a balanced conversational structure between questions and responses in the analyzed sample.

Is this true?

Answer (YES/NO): NO